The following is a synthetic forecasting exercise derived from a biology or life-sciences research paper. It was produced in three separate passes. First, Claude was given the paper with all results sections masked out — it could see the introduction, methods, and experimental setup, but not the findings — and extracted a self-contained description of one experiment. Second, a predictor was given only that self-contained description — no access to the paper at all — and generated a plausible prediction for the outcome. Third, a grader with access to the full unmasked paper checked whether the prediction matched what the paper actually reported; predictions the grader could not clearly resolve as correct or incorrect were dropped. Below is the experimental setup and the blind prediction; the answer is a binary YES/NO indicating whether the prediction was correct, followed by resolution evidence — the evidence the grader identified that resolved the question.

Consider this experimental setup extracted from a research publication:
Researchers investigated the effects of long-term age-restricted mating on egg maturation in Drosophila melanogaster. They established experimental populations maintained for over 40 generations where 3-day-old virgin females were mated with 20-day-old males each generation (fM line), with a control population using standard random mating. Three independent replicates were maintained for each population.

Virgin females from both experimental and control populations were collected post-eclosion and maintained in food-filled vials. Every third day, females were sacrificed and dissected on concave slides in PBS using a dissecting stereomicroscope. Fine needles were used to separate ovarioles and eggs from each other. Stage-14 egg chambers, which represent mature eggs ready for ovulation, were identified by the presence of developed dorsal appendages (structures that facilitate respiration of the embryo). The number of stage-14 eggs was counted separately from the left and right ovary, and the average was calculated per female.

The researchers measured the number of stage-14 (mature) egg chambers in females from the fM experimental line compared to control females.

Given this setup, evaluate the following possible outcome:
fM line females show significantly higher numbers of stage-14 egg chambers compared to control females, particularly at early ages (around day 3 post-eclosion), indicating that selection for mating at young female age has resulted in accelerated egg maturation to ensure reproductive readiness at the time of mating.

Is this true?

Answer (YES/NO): NO